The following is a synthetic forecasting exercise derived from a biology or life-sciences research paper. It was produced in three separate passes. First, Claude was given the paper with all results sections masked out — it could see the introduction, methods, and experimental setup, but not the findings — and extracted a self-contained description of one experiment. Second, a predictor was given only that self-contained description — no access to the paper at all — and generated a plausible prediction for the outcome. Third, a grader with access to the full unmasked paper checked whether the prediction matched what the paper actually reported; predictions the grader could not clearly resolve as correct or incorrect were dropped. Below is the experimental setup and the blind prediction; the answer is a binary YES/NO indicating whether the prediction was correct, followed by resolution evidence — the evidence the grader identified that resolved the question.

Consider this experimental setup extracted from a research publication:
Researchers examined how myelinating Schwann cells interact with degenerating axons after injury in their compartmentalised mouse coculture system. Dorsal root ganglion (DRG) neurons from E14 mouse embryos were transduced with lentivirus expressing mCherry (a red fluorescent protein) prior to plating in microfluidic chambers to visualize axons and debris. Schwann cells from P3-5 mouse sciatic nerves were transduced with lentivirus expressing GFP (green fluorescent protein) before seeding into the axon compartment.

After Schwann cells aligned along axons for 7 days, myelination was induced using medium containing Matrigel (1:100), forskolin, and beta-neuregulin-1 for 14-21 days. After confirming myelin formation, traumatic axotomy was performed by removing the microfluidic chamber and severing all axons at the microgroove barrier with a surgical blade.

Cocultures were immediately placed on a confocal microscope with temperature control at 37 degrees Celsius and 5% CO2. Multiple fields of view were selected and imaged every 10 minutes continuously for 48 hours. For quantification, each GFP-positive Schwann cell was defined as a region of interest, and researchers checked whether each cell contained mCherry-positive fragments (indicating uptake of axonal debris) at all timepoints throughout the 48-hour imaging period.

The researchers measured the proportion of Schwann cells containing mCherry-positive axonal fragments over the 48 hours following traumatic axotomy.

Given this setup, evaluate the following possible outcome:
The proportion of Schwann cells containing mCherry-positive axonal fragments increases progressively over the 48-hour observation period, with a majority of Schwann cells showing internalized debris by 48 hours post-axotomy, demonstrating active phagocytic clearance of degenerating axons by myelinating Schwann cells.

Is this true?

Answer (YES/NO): YES